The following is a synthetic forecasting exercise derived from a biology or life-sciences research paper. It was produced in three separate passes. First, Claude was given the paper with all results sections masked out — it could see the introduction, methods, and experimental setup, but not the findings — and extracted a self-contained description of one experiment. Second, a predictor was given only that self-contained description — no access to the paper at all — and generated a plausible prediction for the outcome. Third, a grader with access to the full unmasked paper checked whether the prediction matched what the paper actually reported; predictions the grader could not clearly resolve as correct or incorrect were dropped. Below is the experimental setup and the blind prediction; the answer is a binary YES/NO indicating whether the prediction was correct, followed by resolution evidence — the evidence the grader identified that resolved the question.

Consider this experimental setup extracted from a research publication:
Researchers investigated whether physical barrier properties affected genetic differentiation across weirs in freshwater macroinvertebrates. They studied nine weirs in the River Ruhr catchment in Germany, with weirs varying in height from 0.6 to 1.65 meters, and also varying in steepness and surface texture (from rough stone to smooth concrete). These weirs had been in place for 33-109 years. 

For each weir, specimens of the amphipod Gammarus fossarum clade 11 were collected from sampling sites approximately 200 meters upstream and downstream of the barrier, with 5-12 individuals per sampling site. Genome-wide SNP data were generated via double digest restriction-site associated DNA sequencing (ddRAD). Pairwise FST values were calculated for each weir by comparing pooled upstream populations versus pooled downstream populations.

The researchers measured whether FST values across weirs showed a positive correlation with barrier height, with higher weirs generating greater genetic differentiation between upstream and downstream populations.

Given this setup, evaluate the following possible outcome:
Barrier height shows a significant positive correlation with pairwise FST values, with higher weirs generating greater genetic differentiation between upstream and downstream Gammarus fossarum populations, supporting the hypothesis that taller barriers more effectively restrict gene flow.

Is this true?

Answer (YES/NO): NO